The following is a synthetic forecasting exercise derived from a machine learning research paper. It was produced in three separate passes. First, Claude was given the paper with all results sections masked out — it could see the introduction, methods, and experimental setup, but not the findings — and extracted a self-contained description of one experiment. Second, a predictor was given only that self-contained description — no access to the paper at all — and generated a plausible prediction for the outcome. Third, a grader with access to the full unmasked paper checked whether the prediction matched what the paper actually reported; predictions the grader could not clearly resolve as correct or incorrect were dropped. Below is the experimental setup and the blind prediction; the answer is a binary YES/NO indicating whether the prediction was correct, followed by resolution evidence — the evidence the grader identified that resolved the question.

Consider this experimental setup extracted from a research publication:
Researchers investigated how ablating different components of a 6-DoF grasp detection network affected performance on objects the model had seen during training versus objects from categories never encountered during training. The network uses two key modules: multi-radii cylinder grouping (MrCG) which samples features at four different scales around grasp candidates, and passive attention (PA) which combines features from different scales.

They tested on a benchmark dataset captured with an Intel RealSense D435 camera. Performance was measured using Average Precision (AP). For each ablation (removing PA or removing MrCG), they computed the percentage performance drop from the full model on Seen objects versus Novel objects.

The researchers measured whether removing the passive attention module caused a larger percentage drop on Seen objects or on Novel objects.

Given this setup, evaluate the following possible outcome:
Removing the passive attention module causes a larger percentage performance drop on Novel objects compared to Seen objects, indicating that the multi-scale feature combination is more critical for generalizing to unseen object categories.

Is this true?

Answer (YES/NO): YES